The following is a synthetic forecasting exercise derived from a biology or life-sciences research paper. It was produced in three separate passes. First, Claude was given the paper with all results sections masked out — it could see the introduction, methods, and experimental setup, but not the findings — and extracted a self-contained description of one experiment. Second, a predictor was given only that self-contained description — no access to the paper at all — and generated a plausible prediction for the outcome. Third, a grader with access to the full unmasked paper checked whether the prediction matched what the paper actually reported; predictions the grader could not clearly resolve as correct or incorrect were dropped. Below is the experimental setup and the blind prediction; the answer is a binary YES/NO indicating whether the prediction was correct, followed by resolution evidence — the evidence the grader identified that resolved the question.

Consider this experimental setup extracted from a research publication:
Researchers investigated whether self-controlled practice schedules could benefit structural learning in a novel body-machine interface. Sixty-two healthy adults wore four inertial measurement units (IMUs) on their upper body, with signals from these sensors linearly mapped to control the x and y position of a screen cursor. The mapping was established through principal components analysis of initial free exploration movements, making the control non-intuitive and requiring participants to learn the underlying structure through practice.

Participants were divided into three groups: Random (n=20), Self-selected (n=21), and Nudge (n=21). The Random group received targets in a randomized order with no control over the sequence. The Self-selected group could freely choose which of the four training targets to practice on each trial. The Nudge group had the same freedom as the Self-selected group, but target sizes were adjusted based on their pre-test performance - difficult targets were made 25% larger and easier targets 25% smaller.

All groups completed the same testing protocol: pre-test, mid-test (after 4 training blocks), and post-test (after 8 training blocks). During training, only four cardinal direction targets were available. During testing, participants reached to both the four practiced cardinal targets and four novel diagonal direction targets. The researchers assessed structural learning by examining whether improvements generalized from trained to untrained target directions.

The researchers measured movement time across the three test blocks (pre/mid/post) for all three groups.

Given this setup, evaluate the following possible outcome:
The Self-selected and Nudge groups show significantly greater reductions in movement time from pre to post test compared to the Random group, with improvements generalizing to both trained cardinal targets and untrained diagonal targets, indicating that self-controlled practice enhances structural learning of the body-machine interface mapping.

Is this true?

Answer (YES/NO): NO